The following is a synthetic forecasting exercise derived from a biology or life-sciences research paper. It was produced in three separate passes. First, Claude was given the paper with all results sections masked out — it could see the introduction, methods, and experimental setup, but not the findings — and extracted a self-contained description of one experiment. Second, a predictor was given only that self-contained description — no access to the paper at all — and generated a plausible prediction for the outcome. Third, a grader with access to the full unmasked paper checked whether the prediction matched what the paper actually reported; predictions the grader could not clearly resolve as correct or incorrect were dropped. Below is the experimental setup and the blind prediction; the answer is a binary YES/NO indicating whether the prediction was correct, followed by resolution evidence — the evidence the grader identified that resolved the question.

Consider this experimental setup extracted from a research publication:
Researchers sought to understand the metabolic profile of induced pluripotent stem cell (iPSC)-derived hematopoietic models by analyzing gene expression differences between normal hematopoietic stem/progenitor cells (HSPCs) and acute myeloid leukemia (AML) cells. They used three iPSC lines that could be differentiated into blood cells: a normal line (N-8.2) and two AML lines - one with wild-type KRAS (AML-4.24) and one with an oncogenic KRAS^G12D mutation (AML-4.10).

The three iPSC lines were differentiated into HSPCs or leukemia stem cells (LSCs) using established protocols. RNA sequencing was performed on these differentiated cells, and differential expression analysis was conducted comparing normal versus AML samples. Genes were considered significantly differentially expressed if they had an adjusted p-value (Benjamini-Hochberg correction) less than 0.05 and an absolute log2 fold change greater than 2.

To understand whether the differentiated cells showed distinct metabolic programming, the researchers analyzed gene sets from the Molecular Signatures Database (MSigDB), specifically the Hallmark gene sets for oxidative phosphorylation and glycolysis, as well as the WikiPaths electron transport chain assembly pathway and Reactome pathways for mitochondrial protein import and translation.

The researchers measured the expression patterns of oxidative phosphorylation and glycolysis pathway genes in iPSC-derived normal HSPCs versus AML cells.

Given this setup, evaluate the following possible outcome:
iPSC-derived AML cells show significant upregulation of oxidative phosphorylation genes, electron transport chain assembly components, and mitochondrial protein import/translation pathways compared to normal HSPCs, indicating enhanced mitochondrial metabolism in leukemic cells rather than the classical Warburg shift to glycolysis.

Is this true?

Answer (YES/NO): NO